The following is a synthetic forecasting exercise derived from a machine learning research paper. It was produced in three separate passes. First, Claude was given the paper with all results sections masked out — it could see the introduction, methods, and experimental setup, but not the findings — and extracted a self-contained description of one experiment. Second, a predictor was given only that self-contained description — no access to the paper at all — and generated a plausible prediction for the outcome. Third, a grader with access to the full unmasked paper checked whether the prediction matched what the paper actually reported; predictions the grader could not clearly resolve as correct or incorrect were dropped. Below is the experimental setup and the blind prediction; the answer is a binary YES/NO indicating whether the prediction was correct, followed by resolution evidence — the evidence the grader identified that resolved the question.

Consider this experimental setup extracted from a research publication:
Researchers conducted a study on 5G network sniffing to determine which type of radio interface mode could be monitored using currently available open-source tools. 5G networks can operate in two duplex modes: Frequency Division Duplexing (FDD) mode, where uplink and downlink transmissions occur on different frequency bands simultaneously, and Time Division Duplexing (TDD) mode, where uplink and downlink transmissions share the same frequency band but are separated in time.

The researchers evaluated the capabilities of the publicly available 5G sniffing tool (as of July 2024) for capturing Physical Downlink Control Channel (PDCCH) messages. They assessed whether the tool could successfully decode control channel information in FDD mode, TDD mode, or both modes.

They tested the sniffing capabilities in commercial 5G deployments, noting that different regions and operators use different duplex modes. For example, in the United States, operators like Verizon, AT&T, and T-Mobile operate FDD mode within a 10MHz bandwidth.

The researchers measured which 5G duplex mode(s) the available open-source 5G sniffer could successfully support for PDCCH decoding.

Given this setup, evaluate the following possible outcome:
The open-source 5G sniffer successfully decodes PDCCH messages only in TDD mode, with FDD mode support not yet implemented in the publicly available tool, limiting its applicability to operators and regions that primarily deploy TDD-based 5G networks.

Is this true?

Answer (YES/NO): NO